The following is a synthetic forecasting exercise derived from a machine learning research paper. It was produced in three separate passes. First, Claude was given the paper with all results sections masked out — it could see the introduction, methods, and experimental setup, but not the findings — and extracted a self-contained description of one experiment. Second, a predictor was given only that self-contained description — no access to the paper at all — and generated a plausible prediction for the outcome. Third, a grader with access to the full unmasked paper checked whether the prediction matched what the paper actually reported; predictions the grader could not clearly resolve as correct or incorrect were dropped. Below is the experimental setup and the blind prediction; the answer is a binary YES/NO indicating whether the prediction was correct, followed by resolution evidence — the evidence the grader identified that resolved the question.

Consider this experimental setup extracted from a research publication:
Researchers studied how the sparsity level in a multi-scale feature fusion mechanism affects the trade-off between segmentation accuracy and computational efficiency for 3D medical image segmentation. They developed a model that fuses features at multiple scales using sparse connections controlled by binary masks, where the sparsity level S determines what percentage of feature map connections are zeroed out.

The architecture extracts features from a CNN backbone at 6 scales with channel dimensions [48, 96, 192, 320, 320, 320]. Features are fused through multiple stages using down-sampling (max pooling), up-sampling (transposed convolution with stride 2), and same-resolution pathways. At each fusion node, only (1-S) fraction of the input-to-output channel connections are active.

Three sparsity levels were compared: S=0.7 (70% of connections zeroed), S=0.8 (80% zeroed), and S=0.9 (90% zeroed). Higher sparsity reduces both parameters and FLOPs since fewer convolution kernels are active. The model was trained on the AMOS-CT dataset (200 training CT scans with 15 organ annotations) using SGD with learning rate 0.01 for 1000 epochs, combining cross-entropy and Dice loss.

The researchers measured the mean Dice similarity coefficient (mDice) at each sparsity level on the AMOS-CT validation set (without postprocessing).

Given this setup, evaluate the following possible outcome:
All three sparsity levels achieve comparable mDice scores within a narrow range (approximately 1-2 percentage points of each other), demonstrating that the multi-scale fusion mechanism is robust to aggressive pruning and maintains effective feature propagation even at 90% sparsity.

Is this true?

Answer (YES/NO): NO